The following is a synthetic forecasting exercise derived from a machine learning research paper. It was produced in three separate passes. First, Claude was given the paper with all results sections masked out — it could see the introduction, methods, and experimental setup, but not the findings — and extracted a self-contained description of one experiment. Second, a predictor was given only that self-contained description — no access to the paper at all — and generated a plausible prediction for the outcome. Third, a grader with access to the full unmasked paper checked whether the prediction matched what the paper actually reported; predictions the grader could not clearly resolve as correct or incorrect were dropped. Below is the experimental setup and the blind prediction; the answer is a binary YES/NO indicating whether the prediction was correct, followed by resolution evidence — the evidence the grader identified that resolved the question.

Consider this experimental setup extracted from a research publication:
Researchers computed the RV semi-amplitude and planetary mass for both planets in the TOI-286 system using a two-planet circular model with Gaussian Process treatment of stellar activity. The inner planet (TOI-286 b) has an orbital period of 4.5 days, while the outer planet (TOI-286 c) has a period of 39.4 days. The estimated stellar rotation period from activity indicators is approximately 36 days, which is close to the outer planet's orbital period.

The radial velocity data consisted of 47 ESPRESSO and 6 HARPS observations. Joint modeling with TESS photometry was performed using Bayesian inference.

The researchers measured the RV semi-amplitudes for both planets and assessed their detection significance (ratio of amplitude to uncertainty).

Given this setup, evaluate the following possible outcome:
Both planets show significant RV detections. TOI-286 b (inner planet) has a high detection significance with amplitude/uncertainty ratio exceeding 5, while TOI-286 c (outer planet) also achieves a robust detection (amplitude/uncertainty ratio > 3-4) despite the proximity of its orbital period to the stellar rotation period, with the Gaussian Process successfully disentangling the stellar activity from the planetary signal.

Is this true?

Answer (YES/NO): NO